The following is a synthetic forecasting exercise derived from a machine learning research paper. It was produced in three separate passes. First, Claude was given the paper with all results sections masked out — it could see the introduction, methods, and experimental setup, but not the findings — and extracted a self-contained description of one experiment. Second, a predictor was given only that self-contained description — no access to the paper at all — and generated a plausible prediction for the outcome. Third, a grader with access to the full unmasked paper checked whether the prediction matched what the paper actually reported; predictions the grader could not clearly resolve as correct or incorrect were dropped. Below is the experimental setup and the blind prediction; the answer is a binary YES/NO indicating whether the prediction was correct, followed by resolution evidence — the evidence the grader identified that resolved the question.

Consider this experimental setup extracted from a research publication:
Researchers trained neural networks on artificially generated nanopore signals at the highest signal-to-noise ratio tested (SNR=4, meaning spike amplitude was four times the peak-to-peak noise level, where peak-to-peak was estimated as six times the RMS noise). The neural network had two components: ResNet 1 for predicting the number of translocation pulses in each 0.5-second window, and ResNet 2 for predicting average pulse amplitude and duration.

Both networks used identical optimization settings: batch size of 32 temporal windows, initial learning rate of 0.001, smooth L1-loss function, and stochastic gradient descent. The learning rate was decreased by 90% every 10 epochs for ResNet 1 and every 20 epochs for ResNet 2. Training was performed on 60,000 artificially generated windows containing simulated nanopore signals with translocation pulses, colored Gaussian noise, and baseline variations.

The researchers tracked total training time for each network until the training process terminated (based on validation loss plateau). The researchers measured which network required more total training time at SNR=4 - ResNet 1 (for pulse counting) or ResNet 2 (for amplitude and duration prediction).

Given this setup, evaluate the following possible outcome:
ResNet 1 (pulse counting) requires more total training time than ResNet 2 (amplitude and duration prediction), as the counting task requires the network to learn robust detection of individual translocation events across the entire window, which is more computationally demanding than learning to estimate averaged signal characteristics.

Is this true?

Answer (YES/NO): NO